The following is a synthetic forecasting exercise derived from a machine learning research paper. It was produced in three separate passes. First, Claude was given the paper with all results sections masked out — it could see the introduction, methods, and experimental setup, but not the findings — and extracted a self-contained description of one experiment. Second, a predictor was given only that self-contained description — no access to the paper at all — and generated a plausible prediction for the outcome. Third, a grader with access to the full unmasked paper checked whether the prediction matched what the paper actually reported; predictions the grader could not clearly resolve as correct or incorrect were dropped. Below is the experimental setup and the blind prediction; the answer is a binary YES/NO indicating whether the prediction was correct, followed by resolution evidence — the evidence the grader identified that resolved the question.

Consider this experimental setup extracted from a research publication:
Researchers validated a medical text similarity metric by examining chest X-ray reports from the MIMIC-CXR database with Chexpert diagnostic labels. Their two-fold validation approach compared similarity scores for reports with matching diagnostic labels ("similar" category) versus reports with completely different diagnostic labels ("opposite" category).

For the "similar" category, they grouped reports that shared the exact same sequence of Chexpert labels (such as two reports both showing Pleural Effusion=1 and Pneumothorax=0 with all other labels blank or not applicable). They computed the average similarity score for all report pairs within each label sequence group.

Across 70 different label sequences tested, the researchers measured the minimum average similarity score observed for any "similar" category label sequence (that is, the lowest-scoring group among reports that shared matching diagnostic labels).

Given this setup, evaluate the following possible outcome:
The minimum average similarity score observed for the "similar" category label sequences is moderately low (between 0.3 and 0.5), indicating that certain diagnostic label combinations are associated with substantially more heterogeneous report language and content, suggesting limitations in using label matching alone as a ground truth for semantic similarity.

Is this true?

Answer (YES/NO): NO